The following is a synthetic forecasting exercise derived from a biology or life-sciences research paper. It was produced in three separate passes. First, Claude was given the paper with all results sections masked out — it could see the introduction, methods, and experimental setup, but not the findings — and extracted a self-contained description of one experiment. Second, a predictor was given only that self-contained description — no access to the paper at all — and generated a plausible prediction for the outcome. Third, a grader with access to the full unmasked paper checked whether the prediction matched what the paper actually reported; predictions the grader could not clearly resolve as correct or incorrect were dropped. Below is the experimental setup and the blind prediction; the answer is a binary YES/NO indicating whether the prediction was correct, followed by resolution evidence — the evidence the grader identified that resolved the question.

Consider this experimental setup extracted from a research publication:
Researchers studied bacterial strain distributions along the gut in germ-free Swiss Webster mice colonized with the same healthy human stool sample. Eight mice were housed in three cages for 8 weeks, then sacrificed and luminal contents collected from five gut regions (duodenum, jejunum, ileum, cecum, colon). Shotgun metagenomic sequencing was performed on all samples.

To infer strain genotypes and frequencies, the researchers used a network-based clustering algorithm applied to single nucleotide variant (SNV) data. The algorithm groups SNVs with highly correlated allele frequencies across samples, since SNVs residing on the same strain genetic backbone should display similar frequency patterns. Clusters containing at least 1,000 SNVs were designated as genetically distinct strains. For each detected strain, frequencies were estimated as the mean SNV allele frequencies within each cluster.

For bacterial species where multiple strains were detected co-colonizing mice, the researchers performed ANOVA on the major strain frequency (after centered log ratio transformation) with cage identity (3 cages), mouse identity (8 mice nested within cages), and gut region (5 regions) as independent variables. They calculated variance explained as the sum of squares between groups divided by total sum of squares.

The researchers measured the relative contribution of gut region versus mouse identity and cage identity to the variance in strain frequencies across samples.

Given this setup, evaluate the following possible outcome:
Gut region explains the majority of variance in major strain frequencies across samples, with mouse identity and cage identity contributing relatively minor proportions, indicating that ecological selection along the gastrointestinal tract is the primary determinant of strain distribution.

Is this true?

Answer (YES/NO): NO